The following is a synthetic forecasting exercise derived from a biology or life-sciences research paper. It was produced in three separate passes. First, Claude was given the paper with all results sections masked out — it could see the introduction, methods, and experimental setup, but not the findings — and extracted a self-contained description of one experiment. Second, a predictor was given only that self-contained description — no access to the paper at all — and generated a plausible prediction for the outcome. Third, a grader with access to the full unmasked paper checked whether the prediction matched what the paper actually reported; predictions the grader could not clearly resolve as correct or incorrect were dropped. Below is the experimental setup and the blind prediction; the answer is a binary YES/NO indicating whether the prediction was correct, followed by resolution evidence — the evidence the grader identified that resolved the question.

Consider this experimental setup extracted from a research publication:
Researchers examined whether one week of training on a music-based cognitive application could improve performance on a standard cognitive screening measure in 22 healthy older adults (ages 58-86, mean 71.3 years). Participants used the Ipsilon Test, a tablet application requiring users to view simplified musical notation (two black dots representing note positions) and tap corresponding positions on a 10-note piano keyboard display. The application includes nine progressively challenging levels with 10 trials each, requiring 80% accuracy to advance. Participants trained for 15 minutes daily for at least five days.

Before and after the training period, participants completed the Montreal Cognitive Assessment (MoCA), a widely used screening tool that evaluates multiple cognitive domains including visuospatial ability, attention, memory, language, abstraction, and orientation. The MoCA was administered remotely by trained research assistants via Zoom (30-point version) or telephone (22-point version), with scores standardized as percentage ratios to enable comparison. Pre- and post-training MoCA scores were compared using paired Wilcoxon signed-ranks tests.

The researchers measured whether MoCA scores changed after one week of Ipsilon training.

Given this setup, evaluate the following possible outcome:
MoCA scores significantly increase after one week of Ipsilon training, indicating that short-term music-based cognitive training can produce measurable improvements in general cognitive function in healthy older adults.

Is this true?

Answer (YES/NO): NO